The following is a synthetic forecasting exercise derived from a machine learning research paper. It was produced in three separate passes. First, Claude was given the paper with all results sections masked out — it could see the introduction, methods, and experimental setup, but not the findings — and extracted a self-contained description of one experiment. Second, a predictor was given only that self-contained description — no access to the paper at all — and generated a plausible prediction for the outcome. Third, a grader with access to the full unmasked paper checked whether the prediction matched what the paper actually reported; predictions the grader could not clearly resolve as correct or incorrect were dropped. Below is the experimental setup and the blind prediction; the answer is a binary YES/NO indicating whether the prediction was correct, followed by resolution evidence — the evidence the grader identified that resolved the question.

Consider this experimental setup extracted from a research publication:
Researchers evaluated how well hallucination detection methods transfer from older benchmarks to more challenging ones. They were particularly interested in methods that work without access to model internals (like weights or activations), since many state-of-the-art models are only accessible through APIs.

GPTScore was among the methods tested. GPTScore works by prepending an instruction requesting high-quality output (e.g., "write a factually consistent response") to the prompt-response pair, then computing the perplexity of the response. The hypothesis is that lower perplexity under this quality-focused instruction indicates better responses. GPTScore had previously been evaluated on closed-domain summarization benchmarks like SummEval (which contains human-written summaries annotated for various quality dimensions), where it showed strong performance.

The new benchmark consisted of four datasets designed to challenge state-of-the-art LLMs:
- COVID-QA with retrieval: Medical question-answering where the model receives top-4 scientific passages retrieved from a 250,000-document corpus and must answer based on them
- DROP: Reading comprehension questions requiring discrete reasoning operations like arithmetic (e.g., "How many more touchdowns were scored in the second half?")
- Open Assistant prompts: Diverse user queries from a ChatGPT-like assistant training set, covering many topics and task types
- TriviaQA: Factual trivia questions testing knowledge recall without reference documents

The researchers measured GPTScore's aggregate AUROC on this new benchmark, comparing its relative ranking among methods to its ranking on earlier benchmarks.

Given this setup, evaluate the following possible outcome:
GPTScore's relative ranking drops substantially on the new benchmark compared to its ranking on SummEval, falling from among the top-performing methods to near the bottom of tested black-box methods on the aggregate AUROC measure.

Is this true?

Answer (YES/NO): YES